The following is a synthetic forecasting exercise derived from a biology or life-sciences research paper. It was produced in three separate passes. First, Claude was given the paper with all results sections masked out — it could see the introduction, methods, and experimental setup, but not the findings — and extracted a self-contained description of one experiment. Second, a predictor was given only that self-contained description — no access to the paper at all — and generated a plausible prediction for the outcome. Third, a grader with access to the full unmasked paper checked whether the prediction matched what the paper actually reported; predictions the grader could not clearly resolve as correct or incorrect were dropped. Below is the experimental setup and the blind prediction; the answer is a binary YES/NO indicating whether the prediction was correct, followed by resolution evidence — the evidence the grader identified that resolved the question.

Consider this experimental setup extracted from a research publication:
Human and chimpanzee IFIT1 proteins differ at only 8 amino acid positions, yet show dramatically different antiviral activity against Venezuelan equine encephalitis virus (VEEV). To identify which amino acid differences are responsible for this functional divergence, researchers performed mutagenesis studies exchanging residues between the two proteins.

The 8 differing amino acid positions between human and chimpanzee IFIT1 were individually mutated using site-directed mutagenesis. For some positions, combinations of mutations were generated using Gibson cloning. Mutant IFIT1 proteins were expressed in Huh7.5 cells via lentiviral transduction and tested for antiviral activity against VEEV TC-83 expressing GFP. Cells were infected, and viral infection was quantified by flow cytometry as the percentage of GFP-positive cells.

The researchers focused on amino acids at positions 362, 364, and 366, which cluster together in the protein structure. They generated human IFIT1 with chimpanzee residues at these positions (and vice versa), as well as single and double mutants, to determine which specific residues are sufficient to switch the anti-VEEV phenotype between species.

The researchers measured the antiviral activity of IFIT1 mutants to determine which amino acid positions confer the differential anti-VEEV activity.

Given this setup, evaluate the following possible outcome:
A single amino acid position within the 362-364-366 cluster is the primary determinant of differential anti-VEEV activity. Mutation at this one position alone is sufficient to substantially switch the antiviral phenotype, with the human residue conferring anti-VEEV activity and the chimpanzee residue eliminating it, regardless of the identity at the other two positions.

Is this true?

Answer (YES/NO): NO